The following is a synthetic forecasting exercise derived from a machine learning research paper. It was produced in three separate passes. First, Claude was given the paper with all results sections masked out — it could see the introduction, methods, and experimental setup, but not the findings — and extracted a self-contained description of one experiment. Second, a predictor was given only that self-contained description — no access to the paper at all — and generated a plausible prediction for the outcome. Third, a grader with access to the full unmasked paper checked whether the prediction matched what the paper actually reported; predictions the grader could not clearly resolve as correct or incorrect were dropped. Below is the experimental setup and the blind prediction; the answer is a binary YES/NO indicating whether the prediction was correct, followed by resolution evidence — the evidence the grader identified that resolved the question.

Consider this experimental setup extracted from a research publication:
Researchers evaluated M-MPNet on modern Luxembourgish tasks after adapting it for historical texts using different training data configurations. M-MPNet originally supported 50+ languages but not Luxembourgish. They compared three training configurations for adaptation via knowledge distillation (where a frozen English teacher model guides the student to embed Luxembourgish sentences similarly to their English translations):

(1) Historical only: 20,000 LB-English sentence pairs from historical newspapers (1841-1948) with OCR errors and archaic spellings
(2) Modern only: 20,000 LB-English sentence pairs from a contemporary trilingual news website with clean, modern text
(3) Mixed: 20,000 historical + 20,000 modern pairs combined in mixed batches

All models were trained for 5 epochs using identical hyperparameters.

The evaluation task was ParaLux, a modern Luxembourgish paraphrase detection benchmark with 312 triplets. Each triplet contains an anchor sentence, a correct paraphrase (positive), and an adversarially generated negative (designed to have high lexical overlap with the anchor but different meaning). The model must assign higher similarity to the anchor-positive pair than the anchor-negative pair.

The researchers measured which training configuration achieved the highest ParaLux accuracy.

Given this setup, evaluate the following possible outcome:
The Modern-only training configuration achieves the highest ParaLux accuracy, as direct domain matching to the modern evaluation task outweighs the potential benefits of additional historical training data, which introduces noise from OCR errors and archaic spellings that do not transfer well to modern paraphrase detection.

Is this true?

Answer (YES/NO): NO